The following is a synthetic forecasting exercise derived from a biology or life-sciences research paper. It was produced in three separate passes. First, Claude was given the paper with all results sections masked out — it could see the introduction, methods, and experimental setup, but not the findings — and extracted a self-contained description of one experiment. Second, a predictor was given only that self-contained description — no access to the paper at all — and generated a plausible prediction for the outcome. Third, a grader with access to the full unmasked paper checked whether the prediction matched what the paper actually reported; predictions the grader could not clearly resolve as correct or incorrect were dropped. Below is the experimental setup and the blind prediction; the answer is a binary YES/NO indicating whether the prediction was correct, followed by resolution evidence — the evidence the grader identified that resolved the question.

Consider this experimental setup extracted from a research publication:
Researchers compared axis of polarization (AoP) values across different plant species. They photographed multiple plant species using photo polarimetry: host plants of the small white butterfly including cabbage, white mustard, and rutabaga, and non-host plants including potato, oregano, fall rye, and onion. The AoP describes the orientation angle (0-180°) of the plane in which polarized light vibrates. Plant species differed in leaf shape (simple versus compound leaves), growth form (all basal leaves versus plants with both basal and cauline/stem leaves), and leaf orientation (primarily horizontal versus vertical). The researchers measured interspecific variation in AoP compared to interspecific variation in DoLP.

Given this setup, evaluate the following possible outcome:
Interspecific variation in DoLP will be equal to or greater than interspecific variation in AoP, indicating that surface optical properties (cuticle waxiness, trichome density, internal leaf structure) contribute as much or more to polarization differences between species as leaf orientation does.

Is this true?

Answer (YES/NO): YES